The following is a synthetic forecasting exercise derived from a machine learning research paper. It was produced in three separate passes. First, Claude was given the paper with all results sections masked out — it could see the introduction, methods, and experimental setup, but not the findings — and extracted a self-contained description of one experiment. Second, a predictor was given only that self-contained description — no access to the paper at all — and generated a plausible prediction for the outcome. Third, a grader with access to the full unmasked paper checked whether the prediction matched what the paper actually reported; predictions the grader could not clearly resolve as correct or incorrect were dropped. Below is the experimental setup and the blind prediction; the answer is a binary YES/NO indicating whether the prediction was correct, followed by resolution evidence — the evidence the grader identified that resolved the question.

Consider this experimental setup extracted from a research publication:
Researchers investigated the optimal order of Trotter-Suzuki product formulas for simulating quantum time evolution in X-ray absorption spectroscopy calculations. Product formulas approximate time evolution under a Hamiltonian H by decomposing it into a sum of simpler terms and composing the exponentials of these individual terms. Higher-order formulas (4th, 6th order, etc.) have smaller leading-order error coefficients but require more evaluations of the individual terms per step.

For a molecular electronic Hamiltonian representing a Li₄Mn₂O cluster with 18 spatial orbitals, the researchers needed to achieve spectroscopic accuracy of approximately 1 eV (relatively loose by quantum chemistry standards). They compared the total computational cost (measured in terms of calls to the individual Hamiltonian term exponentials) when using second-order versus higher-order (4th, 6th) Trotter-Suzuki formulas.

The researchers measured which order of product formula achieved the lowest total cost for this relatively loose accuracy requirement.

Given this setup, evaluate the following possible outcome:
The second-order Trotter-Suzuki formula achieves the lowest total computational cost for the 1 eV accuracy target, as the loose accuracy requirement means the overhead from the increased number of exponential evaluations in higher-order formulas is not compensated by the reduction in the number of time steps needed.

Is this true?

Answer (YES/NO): YES